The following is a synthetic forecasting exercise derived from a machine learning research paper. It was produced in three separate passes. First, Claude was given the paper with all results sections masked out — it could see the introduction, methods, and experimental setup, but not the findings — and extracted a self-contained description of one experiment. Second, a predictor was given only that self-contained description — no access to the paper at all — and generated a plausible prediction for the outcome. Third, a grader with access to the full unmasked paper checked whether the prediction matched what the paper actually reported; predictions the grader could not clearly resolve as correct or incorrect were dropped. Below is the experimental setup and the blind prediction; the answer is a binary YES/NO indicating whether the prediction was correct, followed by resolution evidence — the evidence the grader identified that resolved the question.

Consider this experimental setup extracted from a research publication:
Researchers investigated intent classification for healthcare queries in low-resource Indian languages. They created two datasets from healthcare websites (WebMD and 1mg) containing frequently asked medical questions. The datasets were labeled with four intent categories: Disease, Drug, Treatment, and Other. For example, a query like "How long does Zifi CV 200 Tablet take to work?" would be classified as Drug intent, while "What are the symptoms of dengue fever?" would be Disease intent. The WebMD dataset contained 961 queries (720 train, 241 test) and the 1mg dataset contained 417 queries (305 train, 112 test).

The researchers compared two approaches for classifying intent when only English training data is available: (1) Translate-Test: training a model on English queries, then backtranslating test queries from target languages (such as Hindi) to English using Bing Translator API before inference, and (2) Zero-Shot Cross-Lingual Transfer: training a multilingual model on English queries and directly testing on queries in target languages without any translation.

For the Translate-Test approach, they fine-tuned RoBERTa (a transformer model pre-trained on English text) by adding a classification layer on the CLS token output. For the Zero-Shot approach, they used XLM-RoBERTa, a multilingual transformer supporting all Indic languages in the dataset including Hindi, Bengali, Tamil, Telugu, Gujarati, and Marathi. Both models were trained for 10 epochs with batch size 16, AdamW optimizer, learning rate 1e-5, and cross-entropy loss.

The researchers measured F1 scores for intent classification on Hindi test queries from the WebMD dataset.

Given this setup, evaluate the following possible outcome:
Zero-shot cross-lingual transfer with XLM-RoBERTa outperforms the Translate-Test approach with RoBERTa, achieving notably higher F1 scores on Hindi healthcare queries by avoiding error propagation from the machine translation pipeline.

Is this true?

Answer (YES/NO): NO